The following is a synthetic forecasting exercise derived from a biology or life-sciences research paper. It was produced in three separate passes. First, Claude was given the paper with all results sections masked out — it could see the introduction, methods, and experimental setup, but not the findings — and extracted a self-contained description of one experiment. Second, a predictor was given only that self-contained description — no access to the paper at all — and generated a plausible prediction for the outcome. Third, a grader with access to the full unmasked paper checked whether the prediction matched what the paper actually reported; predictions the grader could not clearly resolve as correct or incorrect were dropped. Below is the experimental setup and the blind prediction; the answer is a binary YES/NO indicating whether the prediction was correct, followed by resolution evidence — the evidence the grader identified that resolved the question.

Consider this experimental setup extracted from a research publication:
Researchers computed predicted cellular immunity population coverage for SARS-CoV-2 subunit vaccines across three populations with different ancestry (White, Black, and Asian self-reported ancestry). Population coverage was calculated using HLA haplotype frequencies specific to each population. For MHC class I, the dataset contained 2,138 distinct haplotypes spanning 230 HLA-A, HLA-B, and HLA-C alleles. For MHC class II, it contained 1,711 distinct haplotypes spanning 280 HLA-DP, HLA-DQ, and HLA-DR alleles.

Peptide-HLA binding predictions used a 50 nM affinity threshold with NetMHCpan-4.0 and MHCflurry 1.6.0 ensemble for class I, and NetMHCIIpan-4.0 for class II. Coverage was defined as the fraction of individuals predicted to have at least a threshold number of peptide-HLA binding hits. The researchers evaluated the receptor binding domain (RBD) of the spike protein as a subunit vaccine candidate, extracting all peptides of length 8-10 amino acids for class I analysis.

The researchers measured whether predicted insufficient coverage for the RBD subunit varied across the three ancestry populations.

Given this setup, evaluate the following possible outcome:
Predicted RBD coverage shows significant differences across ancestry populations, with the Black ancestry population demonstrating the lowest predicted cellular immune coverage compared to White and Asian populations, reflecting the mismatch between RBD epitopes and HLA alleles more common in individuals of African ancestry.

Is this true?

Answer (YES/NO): NO